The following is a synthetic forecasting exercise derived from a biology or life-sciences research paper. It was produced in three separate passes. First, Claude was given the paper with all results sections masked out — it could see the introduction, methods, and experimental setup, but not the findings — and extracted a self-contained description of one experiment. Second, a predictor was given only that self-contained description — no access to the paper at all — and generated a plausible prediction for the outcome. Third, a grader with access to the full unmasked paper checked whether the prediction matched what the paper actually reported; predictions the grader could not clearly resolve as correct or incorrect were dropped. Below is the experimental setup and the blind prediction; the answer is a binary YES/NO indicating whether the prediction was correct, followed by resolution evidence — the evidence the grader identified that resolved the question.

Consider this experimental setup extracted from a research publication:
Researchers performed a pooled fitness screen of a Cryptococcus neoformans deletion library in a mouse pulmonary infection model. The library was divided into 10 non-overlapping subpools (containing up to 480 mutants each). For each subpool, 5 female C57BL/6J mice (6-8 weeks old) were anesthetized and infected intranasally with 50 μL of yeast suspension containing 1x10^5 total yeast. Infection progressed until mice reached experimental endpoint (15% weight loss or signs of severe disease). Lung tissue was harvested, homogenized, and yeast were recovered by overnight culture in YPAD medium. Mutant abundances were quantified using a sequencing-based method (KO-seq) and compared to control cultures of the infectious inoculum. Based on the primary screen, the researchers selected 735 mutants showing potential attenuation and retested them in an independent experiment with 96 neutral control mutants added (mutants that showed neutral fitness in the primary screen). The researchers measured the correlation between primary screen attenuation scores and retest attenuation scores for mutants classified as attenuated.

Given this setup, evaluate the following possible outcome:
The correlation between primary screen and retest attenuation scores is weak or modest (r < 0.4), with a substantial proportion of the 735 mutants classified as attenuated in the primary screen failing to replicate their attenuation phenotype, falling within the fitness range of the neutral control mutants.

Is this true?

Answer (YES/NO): NO